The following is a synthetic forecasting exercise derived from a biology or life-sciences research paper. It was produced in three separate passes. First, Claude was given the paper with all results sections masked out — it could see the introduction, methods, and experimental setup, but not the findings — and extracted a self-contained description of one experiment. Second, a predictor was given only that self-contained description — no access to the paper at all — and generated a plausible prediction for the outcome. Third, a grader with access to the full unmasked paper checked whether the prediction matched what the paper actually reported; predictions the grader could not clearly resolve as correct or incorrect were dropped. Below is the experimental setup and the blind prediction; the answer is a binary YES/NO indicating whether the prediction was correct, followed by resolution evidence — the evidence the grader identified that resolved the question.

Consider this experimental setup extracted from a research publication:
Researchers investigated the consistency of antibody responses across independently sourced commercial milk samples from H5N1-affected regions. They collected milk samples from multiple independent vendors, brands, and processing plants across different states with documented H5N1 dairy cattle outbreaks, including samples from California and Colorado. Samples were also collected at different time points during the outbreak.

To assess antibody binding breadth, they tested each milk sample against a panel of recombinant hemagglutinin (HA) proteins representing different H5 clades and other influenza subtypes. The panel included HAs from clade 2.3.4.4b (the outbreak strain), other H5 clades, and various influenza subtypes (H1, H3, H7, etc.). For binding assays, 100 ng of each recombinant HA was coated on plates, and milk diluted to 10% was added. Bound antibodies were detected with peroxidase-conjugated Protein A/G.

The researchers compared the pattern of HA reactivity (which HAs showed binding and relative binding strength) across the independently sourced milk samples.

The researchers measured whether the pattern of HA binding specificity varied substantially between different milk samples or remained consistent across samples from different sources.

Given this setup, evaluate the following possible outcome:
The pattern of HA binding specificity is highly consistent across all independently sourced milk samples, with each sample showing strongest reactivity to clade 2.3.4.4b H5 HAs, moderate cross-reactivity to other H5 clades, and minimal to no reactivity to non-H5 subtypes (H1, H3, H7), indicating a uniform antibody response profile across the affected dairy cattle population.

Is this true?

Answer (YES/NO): NO